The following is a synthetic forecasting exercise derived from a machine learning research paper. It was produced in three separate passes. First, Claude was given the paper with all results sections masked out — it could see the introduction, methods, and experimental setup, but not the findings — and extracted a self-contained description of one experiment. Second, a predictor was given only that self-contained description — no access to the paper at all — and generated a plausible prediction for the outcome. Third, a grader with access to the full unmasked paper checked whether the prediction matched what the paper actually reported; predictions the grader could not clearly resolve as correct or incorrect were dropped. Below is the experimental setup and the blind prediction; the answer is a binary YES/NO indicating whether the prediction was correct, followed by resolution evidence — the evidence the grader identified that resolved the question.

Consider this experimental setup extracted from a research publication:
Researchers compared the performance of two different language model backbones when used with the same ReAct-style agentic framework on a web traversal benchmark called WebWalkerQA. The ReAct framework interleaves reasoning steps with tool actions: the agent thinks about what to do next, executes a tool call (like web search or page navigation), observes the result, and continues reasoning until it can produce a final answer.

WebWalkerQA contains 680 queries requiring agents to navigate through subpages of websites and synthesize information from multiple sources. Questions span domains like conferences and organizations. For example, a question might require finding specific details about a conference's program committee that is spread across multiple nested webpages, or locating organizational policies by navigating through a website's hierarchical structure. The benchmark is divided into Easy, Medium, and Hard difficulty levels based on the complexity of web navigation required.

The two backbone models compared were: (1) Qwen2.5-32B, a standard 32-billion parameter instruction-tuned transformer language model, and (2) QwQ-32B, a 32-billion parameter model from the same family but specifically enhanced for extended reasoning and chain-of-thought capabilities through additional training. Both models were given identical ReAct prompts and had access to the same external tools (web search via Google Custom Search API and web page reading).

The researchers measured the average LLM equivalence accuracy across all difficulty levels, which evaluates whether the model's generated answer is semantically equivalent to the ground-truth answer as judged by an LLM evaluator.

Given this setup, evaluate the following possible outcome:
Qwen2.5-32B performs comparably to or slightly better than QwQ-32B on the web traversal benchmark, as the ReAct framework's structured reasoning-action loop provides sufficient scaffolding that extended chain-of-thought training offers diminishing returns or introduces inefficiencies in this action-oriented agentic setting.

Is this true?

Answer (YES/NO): NO